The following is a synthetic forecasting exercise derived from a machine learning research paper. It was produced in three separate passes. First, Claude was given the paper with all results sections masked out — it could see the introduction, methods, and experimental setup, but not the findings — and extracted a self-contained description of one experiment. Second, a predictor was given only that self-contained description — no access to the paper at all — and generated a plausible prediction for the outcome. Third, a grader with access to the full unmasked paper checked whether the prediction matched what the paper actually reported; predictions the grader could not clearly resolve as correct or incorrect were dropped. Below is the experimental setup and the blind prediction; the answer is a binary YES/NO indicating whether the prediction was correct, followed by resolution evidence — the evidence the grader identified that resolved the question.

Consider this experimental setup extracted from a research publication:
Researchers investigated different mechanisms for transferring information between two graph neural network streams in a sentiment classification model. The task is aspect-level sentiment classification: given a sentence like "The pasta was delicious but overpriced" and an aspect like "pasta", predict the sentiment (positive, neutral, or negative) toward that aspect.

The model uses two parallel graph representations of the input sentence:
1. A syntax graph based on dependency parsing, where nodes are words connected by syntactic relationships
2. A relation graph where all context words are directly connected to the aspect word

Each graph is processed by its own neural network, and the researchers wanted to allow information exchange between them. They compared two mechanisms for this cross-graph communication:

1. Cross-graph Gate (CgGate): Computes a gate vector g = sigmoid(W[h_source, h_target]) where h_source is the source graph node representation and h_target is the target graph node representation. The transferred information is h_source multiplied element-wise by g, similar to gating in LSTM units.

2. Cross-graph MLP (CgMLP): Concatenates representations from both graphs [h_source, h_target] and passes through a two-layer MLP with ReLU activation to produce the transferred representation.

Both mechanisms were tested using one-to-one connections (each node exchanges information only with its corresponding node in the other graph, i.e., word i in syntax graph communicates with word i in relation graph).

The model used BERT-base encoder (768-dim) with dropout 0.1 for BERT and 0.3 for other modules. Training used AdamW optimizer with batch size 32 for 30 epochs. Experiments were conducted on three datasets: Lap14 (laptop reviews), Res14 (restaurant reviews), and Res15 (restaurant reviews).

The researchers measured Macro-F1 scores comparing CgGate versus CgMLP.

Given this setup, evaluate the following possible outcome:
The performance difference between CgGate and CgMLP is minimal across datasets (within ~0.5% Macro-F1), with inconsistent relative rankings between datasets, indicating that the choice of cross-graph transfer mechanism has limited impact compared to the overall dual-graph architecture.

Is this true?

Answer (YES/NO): NO